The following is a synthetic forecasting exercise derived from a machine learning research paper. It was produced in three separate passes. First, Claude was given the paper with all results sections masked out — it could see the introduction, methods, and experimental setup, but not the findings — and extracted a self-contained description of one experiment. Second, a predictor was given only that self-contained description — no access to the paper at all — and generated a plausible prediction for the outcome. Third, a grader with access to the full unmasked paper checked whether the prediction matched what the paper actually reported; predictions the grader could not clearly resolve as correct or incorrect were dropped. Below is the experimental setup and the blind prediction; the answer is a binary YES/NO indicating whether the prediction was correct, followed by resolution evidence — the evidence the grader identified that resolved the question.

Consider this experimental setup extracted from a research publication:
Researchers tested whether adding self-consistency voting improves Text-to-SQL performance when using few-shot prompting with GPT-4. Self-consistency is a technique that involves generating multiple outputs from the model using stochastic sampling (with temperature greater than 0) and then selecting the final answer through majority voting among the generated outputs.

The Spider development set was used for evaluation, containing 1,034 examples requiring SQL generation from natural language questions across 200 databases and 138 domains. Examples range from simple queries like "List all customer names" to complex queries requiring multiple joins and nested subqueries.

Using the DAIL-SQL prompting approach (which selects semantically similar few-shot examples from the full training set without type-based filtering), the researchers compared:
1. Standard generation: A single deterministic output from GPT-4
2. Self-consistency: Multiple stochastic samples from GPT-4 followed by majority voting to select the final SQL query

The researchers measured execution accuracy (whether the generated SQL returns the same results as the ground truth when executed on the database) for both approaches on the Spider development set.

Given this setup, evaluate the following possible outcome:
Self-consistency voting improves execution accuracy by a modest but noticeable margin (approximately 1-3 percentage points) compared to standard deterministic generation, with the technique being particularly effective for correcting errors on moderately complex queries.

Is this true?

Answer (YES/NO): NO